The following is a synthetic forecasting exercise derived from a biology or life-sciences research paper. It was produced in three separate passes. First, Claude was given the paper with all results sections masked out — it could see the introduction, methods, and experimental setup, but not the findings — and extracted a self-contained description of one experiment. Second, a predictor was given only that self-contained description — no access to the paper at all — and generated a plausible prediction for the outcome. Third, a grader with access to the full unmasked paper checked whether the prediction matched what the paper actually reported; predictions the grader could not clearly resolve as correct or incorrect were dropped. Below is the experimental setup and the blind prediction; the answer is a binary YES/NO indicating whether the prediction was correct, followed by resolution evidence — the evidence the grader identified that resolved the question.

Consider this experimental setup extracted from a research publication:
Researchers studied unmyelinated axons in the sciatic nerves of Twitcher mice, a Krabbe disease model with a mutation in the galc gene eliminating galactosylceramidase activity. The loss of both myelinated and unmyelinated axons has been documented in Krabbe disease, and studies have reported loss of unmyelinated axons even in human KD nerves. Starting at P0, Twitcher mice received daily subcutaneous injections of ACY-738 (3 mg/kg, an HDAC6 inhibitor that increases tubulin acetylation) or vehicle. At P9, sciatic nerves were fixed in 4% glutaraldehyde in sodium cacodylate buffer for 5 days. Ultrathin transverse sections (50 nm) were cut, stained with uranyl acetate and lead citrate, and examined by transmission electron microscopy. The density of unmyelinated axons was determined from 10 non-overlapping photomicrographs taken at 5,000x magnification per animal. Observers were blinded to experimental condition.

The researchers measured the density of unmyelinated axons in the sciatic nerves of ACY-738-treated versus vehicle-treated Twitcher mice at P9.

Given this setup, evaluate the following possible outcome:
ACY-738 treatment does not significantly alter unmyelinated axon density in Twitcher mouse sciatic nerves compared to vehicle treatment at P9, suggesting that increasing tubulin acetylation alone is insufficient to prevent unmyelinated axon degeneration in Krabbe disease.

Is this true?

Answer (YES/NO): YES